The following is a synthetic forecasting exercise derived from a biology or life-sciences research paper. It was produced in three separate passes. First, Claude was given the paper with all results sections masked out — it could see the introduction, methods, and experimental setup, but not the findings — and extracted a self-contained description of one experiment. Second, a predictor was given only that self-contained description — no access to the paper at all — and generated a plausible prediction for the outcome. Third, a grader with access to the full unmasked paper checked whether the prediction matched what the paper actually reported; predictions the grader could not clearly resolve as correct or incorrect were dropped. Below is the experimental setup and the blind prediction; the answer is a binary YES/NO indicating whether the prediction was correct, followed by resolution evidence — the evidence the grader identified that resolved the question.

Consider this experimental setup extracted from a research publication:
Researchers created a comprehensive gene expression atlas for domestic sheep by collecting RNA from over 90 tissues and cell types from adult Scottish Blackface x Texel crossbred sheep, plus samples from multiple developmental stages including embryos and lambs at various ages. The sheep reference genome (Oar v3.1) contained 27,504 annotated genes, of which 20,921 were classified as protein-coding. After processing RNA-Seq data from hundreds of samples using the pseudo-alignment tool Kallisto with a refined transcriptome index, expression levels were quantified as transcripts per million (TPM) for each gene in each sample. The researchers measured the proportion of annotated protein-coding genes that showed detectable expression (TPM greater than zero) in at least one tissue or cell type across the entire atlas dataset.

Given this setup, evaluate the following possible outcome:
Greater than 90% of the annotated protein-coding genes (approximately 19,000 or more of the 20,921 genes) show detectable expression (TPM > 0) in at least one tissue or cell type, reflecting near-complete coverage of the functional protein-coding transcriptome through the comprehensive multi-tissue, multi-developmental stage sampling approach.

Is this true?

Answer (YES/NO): YES